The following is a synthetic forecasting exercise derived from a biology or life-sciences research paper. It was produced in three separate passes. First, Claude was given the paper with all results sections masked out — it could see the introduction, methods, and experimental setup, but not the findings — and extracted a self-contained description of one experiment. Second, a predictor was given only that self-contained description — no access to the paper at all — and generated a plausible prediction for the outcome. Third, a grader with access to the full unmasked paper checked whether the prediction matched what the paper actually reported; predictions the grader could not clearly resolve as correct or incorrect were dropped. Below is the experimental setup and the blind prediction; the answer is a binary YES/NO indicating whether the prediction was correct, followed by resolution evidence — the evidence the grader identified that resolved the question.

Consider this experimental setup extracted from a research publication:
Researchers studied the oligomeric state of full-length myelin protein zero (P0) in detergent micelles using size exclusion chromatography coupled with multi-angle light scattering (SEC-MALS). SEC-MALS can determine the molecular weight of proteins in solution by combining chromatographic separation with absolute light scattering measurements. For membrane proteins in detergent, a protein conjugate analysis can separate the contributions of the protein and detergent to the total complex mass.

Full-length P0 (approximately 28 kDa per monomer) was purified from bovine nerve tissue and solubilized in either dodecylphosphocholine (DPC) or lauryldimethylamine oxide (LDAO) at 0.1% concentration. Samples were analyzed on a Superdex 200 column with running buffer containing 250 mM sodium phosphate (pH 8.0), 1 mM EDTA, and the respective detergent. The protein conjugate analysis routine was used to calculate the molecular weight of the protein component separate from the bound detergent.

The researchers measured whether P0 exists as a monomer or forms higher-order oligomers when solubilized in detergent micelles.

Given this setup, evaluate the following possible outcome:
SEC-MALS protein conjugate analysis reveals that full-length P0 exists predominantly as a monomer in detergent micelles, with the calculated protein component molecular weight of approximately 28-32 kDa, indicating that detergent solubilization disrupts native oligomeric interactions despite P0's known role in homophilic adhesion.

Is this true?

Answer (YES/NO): NO